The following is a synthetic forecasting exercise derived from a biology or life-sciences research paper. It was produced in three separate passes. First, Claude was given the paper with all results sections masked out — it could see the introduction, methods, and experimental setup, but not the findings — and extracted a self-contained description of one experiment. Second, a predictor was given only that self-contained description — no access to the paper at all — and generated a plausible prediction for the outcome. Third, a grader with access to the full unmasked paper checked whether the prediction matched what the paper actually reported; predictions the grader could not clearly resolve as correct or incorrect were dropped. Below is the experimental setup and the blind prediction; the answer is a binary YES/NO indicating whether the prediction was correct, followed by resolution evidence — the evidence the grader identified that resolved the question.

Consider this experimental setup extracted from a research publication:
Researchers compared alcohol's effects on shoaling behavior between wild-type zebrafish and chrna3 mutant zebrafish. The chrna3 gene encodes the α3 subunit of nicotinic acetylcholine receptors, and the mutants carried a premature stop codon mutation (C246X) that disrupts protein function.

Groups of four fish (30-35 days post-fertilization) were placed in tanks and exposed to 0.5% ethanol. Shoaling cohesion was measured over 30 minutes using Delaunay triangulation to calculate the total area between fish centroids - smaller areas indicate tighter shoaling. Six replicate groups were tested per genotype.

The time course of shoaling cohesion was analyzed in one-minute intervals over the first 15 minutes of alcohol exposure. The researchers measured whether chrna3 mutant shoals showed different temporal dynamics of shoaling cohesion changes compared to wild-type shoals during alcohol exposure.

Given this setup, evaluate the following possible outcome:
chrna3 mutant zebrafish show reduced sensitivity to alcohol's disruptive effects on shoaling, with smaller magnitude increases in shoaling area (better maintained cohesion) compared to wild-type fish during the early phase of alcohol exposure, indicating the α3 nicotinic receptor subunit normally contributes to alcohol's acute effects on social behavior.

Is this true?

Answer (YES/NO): NO